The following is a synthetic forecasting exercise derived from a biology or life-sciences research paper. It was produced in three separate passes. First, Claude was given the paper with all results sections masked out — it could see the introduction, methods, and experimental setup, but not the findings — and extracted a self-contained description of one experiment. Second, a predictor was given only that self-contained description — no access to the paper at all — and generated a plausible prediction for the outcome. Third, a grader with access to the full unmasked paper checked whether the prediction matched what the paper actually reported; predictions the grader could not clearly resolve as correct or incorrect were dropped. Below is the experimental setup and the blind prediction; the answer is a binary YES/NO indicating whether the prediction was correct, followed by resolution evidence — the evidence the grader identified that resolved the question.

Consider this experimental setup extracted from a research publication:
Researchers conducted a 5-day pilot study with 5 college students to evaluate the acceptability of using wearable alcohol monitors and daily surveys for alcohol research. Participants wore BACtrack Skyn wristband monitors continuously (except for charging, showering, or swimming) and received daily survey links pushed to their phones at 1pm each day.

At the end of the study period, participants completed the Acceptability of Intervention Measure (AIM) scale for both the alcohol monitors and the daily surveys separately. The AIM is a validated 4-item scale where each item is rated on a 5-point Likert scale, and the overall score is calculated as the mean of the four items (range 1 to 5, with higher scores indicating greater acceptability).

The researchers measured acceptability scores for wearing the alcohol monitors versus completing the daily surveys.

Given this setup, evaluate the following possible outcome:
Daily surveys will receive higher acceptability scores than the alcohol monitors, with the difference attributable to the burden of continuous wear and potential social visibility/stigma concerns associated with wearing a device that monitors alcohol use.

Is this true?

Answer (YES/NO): NO